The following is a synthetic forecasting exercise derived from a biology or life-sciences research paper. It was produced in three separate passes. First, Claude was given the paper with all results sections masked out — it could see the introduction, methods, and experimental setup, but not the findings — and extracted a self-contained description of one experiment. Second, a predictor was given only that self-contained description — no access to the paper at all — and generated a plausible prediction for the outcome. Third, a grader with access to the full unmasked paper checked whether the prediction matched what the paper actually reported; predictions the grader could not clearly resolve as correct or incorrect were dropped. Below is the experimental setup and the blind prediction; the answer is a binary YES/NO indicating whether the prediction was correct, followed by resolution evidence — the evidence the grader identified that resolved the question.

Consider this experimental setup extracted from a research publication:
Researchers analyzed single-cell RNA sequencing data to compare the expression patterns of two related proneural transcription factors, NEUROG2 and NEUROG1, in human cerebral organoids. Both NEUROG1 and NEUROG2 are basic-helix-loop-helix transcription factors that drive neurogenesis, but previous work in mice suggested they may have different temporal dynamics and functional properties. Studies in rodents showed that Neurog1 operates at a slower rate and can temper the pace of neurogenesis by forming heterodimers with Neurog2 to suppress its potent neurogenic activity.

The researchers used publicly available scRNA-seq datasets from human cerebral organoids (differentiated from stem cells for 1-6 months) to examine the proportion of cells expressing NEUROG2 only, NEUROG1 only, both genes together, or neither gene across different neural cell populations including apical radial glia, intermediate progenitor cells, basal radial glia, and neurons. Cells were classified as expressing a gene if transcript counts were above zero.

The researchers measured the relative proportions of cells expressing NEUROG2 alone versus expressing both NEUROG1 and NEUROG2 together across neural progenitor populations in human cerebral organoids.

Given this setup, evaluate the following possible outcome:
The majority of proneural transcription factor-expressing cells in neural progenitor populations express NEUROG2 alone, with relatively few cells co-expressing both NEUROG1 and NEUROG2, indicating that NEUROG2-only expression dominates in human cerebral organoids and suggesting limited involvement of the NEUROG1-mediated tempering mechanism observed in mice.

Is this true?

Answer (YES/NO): NO